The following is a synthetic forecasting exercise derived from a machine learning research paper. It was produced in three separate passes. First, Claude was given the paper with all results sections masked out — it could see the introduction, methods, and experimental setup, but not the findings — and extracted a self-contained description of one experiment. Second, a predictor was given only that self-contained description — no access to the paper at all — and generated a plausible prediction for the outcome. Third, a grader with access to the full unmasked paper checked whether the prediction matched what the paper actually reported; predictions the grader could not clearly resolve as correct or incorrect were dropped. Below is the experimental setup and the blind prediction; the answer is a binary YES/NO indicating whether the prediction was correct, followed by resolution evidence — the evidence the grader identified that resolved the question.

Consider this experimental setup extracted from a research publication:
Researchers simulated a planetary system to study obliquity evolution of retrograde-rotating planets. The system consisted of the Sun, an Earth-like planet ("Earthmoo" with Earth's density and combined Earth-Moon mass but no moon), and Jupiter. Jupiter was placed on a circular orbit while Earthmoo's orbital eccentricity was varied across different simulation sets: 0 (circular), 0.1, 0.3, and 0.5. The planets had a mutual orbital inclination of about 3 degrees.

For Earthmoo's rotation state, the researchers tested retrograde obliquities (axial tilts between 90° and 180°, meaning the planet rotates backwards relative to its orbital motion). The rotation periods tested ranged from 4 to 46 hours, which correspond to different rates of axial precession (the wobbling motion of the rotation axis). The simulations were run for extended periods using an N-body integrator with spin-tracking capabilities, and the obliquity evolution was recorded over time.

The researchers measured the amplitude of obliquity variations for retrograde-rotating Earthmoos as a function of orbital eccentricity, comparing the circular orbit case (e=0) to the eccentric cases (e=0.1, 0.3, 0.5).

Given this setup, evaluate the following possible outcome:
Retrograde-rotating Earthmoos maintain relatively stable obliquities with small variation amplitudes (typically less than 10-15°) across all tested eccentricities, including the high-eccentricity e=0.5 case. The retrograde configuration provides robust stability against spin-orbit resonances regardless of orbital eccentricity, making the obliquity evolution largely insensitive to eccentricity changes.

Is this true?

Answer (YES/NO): NO